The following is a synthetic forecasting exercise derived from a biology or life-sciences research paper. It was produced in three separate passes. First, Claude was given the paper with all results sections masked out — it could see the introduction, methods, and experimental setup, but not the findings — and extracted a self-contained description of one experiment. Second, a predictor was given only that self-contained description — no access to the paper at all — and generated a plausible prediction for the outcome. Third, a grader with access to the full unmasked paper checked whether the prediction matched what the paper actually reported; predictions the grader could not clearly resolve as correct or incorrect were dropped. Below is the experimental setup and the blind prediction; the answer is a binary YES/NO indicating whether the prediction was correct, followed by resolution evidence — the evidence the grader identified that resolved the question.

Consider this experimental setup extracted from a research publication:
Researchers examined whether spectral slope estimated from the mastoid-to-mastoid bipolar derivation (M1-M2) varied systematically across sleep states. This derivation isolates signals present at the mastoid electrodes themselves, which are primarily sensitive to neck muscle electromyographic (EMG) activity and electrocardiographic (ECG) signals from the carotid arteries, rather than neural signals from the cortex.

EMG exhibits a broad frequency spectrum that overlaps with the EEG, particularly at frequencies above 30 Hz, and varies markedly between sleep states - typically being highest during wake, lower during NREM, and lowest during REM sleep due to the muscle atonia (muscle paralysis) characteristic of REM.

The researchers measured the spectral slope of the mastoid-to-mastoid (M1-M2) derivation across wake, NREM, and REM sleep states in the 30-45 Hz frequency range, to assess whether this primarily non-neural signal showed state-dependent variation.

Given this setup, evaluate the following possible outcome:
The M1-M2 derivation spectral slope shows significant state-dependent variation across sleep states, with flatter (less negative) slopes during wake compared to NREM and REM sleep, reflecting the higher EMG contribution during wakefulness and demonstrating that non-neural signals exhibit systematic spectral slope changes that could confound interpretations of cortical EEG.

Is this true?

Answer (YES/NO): YES